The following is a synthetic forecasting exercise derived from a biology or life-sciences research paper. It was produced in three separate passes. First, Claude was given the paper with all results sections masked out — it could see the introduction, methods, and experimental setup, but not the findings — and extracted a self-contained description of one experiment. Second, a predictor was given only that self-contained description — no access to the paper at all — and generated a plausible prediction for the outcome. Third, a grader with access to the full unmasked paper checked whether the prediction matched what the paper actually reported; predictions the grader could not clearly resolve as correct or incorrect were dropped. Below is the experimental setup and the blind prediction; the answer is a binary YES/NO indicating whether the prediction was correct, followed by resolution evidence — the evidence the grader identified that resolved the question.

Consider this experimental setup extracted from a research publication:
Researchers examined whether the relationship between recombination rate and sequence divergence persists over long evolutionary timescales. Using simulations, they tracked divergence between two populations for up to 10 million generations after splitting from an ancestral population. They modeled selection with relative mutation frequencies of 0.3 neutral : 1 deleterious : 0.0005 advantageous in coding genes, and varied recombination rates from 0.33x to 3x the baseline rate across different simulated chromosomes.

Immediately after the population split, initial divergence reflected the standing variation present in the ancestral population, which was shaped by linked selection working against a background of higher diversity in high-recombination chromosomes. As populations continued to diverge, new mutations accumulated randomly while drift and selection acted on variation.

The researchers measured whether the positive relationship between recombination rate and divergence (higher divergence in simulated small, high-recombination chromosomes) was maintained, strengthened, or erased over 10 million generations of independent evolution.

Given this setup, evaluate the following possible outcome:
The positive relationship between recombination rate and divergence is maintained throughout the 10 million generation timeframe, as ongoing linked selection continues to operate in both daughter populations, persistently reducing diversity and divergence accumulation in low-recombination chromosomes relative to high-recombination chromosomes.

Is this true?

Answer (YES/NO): NO